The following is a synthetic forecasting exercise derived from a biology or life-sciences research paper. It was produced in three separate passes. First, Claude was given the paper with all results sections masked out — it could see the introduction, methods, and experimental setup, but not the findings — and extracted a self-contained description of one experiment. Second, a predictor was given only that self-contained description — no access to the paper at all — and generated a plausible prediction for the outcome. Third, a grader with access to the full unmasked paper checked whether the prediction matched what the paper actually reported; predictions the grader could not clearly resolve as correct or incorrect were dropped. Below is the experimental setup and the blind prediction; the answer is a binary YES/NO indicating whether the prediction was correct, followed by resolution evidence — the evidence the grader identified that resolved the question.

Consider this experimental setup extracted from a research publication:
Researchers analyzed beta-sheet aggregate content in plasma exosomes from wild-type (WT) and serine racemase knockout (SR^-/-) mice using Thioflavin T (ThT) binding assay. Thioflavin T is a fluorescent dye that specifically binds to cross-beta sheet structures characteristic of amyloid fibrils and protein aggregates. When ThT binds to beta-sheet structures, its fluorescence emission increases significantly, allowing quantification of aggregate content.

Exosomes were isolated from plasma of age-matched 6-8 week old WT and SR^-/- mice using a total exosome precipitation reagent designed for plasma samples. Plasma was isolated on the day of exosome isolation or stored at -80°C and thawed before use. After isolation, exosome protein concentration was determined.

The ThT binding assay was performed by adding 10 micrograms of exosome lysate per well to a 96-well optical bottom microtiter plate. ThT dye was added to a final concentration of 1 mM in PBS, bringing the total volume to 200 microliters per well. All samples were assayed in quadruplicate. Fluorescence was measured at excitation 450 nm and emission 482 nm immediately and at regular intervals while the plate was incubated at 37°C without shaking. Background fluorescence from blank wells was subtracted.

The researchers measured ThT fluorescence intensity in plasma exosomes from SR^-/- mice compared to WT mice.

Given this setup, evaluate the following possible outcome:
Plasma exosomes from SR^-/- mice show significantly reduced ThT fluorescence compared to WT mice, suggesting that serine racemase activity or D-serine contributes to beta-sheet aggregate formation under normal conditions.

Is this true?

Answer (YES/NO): NO